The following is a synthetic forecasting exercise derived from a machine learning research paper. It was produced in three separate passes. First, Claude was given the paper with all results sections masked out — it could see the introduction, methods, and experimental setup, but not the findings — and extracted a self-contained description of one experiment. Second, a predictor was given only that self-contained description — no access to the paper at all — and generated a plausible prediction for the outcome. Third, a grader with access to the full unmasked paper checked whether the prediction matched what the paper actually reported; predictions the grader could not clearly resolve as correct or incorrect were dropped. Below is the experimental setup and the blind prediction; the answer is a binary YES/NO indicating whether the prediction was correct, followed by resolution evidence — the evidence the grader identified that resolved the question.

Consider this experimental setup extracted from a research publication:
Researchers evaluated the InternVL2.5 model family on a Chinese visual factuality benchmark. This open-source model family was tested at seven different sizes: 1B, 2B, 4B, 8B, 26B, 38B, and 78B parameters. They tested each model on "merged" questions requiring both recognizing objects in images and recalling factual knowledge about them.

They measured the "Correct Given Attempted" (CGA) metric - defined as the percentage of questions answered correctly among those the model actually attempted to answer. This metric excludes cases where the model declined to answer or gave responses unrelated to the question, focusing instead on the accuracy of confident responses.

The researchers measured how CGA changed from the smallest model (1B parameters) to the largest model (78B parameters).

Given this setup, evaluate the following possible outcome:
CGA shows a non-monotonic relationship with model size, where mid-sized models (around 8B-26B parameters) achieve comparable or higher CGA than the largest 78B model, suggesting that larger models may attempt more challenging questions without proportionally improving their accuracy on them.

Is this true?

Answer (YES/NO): NO